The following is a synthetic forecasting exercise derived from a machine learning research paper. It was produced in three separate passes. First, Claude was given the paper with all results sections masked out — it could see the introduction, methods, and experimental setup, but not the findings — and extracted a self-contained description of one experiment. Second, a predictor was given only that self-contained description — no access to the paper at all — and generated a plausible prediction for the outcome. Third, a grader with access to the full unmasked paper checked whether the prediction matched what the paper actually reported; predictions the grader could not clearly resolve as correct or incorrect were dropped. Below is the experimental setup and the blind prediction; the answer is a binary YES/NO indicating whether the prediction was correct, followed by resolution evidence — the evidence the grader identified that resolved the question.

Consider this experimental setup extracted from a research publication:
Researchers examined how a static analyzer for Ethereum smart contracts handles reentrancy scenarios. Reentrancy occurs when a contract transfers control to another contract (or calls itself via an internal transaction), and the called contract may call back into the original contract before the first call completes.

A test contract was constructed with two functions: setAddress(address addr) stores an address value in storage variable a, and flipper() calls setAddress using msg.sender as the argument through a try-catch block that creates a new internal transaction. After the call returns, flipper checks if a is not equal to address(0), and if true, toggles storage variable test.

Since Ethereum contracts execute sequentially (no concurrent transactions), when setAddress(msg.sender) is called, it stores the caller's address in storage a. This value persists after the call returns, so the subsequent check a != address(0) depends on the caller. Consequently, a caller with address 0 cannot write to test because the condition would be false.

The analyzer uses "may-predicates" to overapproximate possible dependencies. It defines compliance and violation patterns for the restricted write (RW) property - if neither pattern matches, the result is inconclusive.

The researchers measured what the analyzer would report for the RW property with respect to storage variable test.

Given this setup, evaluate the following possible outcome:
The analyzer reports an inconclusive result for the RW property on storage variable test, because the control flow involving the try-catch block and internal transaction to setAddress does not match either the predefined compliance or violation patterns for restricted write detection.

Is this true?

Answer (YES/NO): NO